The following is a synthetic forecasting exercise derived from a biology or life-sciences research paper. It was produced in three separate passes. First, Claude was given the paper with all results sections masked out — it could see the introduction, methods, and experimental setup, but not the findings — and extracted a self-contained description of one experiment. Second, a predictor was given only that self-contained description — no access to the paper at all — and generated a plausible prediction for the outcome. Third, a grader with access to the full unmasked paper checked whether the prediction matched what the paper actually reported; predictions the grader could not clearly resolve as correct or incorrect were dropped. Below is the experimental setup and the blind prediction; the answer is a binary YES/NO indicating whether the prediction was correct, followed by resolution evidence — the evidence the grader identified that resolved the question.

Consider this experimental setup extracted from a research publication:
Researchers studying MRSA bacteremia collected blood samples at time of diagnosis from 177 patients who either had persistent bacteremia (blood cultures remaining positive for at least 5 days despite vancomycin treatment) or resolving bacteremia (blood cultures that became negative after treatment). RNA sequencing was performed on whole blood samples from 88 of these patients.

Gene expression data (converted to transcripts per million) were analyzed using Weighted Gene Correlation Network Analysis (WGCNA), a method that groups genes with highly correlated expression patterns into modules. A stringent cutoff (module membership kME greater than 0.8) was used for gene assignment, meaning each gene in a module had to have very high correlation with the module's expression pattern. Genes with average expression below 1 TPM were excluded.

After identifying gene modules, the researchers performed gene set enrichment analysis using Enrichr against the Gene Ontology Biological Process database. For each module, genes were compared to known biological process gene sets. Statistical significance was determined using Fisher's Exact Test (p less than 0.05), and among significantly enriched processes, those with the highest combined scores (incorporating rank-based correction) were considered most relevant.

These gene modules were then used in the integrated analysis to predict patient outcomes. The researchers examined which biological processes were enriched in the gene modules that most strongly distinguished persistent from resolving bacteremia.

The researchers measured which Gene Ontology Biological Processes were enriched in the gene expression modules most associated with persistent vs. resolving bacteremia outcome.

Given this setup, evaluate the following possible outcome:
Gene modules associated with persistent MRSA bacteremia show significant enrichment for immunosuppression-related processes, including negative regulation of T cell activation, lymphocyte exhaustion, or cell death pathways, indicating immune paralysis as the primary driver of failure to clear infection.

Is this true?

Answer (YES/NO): NO